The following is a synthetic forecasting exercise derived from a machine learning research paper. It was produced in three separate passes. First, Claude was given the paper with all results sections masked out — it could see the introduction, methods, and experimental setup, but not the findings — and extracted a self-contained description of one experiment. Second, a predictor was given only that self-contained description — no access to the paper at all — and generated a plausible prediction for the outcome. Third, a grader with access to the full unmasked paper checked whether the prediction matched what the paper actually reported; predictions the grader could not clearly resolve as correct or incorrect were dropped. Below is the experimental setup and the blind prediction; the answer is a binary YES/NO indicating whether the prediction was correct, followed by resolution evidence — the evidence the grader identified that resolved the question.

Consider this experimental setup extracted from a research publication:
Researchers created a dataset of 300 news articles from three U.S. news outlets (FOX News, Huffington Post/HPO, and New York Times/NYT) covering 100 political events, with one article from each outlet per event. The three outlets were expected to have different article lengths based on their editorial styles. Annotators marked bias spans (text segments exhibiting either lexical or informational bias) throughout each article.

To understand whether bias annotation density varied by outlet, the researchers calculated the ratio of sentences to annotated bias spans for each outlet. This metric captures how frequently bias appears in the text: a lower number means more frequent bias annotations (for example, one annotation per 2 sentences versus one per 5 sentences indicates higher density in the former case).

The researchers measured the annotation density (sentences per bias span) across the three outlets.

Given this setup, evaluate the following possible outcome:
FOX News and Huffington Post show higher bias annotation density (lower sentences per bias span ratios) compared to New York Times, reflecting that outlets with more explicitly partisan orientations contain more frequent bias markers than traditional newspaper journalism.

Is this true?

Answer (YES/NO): NO